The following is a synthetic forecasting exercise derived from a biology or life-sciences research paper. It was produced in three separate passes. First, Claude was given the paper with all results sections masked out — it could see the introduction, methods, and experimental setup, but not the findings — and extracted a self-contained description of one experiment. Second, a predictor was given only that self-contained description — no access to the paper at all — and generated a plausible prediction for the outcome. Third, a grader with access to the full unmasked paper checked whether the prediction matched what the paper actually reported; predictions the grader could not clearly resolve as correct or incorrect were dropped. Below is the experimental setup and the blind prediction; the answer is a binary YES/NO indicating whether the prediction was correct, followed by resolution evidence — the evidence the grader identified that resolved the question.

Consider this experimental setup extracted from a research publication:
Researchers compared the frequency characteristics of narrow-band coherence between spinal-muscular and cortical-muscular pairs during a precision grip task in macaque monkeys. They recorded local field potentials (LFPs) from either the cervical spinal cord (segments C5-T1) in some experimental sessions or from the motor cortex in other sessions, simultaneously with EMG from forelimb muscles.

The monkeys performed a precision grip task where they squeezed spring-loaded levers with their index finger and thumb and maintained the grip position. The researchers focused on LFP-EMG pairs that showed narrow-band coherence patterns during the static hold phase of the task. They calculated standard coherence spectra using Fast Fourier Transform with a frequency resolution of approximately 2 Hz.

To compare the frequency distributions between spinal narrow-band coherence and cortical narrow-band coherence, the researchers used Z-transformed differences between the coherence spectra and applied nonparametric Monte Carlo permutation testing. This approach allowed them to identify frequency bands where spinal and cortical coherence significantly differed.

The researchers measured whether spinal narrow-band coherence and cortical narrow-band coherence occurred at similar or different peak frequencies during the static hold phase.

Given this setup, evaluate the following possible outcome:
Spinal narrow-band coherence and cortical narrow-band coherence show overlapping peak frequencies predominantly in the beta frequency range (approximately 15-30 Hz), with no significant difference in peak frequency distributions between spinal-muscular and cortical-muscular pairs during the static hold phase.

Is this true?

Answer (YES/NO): NO